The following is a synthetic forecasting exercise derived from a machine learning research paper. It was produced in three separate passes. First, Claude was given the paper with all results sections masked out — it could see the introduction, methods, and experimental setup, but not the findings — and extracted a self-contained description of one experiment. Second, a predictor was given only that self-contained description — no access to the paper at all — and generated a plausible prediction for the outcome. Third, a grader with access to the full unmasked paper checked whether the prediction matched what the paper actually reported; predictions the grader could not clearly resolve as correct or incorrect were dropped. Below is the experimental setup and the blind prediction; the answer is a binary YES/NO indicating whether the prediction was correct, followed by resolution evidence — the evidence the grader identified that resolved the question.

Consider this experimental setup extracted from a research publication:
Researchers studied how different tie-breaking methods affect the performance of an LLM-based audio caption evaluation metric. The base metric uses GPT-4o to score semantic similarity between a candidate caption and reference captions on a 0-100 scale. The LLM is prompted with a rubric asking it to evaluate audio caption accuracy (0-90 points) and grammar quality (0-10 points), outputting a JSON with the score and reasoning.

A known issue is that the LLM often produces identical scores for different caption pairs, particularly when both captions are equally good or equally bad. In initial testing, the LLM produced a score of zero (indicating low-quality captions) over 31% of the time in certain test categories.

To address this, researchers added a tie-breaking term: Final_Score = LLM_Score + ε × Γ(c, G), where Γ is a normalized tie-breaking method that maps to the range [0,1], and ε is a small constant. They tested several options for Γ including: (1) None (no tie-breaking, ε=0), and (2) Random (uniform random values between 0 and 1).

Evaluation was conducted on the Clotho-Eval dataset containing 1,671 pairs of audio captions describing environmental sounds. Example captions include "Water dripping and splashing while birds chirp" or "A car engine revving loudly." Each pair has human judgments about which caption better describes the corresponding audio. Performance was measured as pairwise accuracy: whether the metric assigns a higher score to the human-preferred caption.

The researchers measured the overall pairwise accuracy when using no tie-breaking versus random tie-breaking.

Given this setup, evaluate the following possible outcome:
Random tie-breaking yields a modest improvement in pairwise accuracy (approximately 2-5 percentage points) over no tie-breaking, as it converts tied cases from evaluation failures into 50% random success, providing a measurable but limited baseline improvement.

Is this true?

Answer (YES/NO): NO